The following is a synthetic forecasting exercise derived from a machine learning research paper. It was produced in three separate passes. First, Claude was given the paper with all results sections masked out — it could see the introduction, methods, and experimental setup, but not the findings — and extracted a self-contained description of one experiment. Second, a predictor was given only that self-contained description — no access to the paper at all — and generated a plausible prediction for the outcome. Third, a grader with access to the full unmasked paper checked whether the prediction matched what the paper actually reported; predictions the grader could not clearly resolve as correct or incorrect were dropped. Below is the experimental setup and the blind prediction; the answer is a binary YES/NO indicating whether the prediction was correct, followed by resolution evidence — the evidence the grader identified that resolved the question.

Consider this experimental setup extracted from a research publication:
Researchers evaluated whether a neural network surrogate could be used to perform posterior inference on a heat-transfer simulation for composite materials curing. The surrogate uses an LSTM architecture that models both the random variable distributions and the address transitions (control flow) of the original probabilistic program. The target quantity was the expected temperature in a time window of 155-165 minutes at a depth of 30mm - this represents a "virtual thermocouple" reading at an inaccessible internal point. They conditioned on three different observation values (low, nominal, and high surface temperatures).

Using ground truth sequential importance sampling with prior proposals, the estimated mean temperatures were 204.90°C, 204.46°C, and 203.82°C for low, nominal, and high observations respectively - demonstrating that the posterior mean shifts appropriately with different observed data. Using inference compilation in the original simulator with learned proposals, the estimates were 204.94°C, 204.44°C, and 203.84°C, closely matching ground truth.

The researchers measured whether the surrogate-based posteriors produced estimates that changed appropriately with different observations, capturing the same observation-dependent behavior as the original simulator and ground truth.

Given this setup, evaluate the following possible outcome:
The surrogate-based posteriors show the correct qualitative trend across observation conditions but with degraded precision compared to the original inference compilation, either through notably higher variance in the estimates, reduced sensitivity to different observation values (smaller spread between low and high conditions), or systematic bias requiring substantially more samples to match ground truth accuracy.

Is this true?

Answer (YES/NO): NO